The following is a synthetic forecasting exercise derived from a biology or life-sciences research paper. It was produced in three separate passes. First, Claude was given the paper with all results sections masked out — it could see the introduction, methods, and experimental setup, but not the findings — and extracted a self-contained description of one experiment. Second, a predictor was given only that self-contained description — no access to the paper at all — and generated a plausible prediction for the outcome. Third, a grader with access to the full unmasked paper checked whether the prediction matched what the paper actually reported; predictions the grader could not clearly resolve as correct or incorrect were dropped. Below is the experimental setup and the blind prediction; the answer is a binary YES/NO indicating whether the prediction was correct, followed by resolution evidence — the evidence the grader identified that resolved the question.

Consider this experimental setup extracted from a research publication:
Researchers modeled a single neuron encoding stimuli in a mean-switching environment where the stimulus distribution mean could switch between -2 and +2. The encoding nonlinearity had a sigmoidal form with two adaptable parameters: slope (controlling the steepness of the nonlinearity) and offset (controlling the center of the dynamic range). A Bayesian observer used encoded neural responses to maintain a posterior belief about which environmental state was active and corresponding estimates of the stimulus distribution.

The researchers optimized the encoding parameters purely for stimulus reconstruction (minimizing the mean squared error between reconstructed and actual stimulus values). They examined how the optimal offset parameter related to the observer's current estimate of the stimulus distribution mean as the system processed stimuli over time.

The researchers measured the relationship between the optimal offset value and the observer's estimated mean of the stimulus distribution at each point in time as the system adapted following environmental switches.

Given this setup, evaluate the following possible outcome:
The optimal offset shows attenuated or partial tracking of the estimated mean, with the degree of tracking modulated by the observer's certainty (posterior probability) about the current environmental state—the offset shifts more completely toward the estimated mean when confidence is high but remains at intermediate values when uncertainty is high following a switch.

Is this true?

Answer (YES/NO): NO